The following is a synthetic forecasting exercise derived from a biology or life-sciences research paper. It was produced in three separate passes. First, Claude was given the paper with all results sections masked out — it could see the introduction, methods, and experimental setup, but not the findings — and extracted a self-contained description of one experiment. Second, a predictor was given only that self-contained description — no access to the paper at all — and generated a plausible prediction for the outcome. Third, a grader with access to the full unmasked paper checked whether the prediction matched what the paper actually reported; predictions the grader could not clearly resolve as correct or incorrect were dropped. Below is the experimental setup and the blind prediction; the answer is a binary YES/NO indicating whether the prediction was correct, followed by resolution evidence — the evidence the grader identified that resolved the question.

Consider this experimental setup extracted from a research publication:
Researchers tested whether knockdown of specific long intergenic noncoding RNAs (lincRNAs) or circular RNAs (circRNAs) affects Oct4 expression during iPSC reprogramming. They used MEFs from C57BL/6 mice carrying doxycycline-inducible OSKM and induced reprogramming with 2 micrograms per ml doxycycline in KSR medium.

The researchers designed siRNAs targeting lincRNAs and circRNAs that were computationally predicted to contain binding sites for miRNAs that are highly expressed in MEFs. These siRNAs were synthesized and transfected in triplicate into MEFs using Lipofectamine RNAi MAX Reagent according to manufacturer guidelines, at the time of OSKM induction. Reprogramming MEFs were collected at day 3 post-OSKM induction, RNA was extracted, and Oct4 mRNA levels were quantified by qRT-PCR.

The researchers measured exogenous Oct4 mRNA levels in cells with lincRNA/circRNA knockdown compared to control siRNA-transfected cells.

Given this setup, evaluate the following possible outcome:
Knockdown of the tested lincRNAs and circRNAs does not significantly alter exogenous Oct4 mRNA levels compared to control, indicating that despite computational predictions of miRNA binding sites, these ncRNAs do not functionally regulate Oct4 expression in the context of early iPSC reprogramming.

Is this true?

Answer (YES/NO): NO